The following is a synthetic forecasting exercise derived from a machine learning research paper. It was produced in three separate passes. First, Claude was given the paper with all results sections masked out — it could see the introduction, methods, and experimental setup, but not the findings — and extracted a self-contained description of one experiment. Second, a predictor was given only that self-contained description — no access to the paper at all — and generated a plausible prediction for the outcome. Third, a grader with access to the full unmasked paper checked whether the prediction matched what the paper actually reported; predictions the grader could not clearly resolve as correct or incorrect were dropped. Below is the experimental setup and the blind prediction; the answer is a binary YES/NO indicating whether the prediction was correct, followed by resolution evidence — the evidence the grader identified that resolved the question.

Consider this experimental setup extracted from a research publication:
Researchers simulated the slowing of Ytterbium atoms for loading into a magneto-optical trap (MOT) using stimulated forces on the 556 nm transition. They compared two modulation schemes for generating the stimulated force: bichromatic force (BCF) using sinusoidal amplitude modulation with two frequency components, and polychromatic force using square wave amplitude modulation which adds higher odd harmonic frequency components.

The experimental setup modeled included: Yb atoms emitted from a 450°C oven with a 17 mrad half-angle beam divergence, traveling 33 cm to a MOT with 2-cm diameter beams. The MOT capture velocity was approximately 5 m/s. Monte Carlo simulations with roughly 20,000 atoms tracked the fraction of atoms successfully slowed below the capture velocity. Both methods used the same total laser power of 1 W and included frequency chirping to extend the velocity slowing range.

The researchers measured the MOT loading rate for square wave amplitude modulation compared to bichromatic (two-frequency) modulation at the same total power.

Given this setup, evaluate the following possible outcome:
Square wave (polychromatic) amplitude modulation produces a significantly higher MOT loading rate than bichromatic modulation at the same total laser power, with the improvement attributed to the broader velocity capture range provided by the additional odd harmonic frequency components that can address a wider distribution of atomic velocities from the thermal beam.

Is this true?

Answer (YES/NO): YES